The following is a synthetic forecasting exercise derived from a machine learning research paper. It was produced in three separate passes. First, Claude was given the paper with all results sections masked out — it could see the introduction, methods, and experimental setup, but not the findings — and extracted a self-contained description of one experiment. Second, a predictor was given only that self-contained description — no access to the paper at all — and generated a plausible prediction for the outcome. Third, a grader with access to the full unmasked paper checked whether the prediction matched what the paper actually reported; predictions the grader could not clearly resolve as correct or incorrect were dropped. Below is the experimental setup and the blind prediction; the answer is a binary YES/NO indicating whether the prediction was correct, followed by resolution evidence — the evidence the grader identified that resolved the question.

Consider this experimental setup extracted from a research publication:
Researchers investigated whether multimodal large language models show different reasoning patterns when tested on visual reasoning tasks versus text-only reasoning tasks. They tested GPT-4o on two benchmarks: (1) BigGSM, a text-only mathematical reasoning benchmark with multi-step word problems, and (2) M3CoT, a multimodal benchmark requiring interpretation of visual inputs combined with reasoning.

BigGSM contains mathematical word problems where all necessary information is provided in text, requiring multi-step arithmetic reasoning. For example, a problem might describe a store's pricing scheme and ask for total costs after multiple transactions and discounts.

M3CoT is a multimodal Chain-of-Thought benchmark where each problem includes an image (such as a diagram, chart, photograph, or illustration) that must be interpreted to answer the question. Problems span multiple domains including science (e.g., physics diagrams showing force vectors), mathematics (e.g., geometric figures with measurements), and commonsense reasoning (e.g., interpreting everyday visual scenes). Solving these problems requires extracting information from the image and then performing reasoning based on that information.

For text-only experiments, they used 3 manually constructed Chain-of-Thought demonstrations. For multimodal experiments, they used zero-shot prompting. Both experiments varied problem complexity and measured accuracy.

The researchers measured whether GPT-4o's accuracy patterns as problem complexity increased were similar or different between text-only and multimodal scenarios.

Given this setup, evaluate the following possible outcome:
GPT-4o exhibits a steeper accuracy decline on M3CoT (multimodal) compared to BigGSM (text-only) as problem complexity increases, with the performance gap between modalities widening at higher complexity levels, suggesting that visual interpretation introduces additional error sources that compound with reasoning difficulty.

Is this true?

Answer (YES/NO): NO